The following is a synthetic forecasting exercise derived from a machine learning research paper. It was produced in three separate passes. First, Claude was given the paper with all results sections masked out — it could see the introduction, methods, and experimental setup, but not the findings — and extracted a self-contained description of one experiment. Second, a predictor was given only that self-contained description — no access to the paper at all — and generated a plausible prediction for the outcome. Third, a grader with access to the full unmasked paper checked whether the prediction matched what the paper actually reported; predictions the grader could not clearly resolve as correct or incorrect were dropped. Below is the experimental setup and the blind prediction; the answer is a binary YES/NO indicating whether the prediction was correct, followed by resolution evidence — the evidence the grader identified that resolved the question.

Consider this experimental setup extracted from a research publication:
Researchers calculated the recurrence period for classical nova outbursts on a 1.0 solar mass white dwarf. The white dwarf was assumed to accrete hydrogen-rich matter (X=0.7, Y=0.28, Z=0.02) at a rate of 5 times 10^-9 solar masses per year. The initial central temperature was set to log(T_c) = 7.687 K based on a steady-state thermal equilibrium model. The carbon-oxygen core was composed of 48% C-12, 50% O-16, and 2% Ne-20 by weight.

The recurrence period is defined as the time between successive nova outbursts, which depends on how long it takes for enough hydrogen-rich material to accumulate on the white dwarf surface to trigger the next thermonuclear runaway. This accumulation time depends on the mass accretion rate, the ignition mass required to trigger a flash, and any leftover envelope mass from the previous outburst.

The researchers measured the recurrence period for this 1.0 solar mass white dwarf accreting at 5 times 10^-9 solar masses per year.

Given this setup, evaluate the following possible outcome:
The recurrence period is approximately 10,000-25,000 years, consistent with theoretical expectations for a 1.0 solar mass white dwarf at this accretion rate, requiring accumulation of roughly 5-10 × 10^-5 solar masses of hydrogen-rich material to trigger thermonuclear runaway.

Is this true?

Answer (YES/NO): NO